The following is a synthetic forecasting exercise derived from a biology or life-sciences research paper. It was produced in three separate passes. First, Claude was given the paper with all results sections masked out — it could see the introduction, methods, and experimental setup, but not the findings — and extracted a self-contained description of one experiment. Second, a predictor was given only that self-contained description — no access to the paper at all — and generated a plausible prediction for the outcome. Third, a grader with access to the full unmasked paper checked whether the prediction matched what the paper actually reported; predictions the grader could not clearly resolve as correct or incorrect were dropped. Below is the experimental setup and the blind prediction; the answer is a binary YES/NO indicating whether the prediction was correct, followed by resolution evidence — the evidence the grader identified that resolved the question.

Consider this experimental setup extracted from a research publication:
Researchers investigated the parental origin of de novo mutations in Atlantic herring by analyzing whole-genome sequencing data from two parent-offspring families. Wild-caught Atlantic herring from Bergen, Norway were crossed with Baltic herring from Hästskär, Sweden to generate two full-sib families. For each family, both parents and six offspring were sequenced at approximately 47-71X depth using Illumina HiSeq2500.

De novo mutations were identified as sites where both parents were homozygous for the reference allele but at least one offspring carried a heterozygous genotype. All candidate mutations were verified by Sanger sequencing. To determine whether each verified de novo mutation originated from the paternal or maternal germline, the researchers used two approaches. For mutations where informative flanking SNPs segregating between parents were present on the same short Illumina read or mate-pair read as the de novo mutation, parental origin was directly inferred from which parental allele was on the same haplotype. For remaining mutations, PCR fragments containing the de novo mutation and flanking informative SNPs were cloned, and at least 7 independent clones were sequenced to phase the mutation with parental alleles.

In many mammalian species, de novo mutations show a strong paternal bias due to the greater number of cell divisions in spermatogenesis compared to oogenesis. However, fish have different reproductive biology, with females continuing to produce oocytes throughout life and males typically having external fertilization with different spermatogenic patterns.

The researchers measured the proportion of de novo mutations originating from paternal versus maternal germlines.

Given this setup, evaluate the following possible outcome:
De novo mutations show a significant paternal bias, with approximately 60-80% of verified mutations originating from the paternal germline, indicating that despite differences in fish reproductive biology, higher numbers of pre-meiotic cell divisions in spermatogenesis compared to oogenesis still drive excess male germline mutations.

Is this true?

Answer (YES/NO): NO